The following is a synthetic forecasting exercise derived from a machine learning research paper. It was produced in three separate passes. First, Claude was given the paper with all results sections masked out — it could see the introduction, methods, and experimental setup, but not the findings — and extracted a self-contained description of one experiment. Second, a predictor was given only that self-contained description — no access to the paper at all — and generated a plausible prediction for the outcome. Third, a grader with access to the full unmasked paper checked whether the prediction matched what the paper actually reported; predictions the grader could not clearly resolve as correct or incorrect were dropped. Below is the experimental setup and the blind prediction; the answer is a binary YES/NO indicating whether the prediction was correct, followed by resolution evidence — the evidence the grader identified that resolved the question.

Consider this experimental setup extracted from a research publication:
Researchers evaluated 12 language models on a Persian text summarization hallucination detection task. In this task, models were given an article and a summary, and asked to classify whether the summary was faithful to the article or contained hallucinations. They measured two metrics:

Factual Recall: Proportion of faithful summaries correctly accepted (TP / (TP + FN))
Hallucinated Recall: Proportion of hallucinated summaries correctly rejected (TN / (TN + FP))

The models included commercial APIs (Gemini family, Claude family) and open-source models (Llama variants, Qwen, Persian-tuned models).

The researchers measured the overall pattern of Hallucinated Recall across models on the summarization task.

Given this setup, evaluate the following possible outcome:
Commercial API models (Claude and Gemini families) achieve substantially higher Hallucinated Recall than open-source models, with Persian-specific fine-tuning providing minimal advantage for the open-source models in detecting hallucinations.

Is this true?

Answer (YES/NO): NO